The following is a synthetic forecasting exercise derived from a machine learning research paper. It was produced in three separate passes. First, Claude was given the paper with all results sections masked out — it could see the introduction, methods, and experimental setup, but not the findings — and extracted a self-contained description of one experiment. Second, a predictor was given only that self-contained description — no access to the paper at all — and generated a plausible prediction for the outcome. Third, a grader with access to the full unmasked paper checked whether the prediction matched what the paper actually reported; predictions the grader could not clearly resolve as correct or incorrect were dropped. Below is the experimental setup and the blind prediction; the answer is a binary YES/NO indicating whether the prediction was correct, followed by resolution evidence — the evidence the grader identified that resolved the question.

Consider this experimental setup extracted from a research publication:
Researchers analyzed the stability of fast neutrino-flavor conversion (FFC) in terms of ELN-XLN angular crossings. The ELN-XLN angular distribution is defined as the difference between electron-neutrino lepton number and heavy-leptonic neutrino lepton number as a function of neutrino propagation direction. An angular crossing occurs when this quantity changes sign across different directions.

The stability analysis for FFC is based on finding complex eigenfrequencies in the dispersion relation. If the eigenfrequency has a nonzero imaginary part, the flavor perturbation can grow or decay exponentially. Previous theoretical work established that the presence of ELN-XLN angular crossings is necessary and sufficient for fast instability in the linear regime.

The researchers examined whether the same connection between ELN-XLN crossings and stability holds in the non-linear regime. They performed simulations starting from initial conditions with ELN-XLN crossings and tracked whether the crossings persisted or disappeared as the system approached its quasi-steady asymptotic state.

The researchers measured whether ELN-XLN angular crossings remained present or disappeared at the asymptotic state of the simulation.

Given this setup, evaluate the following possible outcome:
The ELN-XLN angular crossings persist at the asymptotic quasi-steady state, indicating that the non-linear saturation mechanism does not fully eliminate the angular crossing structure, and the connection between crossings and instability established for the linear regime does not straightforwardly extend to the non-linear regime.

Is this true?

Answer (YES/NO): NO